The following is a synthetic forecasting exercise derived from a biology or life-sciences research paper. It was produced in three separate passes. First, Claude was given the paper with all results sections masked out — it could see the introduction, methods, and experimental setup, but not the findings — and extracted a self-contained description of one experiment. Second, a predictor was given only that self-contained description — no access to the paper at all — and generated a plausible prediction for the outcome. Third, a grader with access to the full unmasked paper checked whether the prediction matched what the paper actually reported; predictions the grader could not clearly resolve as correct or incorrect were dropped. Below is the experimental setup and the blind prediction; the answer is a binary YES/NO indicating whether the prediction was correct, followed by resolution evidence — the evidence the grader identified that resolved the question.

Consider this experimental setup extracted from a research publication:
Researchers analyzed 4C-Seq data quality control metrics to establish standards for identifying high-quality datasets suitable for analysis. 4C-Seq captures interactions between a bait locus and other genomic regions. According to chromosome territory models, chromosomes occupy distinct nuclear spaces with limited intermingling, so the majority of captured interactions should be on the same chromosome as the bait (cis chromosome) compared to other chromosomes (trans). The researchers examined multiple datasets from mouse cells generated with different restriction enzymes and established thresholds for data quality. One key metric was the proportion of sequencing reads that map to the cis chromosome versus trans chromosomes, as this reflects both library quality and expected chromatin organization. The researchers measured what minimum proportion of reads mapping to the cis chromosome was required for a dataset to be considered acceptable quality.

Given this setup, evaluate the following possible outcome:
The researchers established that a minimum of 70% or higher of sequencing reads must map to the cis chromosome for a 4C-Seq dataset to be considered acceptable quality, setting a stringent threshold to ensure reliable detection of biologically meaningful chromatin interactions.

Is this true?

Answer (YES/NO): NO